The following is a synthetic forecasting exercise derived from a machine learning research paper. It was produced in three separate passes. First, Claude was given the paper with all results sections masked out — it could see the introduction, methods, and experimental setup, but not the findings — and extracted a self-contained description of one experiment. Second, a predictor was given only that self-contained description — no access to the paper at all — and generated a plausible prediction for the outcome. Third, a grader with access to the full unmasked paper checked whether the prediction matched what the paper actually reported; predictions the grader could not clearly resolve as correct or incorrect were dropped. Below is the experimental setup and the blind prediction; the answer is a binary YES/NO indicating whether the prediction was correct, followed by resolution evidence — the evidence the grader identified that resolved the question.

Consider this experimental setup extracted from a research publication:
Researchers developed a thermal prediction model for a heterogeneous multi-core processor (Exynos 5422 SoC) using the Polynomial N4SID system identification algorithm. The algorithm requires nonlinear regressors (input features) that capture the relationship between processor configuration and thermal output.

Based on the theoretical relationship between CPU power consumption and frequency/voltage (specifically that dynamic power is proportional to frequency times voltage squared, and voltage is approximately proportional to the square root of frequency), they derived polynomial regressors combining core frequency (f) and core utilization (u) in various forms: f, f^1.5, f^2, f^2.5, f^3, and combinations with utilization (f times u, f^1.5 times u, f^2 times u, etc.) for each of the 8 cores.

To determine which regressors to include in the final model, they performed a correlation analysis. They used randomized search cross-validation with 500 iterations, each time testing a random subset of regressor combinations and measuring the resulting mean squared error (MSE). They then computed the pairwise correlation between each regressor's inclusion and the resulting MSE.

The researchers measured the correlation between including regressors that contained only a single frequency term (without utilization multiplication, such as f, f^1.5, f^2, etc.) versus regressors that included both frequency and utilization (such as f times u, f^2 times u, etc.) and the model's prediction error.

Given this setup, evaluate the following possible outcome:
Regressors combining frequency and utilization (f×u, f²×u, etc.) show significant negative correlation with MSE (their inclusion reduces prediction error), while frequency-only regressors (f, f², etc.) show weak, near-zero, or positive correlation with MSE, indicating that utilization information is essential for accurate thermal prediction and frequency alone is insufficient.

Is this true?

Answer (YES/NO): NO